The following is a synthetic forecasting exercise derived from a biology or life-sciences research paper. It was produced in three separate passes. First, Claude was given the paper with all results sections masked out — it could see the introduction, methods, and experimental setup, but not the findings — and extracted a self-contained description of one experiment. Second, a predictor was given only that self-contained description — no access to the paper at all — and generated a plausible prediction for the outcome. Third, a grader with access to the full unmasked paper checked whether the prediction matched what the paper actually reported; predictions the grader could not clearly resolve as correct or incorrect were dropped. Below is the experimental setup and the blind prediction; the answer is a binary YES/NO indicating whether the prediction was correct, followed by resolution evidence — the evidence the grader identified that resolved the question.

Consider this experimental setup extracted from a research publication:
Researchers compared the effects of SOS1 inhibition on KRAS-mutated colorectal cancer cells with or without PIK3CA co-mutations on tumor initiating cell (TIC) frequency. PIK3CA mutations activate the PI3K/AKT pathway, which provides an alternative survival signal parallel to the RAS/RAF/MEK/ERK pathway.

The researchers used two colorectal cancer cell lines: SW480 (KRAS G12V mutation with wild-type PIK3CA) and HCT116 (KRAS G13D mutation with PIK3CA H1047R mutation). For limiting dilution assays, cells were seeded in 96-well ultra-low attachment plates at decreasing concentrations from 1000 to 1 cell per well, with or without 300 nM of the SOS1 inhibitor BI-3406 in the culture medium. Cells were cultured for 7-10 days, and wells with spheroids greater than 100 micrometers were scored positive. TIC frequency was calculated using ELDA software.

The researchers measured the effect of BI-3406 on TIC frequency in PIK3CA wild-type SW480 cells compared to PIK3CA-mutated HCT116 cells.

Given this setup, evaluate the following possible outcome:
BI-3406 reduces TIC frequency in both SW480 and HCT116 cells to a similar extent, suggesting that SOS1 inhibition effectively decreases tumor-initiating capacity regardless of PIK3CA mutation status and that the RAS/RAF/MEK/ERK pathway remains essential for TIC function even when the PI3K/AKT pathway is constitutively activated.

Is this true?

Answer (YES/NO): NO